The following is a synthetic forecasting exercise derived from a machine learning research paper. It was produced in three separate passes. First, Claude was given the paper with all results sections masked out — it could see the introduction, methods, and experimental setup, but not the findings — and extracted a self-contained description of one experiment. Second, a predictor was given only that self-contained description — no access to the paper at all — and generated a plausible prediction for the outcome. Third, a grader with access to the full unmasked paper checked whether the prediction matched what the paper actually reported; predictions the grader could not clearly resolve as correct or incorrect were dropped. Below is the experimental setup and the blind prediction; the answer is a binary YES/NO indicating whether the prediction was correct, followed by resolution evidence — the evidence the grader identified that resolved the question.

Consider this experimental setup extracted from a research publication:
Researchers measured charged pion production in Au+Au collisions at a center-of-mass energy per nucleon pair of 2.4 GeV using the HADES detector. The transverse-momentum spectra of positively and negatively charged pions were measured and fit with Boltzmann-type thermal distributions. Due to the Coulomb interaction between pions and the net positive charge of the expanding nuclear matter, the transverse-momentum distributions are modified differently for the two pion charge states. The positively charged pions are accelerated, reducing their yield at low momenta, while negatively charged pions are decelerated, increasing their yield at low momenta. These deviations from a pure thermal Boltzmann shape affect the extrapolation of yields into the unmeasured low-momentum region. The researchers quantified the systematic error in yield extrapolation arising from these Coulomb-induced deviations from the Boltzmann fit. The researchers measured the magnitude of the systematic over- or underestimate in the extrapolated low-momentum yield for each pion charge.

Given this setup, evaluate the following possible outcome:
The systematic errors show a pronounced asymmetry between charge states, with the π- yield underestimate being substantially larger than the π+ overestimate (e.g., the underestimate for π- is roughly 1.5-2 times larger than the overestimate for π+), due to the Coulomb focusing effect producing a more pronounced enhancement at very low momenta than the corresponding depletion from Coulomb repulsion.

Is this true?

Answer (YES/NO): NO